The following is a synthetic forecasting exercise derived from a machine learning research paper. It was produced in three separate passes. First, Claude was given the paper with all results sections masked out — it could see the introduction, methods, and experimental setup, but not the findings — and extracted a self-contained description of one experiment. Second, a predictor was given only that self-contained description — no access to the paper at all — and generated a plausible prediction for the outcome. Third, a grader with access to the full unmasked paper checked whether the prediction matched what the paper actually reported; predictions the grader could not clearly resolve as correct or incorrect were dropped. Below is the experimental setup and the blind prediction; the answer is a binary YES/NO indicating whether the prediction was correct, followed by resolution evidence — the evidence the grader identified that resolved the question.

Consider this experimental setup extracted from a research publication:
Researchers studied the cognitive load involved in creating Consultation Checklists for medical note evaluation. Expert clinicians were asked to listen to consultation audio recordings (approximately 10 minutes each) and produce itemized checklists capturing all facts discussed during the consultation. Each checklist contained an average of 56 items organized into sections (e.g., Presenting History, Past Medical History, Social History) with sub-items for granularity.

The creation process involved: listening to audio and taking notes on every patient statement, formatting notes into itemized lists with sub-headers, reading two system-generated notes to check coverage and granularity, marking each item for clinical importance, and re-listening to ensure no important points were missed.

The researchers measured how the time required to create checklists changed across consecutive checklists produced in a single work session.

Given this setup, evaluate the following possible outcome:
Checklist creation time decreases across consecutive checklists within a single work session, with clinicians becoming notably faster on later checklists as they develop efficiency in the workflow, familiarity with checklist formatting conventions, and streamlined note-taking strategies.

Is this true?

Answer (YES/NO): NO